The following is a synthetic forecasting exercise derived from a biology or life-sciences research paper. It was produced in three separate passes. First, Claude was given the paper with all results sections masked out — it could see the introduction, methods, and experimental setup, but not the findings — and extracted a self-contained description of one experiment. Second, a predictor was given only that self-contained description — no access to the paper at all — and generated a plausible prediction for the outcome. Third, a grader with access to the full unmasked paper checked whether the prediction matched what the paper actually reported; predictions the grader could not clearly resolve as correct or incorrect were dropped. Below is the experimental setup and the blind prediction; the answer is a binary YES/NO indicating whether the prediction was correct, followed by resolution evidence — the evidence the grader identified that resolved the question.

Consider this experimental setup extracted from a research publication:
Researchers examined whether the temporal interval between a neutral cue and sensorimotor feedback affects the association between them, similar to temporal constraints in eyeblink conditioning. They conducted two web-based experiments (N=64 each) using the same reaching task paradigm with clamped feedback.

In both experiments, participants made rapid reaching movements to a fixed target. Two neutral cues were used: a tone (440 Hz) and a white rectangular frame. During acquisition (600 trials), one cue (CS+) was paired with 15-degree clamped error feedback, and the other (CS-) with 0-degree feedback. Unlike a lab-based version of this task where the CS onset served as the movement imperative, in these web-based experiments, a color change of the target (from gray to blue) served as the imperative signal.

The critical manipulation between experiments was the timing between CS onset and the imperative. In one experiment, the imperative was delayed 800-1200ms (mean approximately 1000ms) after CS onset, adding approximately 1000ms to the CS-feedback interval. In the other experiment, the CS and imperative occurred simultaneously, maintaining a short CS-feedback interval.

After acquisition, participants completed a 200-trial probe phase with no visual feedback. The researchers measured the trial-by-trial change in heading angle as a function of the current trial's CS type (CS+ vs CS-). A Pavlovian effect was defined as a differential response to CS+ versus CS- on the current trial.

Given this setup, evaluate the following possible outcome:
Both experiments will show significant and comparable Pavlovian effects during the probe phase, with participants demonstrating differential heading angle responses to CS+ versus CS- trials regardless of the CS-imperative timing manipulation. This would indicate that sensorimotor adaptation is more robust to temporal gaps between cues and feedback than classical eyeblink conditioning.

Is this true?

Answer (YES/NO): NO